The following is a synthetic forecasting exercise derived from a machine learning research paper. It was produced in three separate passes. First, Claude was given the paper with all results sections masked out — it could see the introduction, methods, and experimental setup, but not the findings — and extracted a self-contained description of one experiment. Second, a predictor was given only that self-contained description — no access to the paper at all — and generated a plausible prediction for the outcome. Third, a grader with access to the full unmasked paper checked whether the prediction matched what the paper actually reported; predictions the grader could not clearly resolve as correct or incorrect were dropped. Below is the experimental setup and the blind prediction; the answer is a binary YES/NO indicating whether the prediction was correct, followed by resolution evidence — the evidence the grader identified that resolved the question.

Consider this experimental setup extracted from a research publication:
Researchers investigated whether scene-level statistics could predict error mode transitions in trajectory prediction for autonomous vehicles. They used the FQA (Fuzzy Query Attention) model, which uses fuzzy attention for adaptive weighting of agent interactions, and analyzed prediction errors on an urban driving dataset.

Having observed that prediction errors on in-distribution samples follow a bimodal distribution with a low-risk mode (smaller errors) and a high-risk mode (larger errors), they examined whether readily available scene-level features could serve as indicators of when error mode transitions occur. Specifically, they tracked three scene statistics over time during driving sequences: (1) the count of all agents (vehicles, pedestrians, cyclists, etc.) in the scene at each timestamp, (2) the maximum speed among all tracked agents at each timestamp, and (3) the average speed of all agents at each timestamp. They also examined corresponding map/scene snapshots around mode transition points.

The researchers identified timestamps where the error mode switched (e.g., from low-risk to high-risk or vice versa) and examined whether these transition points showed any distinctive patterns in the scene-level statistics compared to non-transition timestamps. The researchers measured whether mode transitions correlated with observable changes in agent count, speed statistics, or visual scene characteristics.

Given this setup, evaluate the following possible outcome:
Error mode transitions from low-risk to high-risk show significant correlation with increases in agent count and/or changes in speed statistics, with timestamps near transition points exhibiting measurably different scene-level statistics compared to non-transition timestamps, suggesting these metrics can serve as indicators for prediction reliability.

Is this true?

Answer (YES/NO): NO